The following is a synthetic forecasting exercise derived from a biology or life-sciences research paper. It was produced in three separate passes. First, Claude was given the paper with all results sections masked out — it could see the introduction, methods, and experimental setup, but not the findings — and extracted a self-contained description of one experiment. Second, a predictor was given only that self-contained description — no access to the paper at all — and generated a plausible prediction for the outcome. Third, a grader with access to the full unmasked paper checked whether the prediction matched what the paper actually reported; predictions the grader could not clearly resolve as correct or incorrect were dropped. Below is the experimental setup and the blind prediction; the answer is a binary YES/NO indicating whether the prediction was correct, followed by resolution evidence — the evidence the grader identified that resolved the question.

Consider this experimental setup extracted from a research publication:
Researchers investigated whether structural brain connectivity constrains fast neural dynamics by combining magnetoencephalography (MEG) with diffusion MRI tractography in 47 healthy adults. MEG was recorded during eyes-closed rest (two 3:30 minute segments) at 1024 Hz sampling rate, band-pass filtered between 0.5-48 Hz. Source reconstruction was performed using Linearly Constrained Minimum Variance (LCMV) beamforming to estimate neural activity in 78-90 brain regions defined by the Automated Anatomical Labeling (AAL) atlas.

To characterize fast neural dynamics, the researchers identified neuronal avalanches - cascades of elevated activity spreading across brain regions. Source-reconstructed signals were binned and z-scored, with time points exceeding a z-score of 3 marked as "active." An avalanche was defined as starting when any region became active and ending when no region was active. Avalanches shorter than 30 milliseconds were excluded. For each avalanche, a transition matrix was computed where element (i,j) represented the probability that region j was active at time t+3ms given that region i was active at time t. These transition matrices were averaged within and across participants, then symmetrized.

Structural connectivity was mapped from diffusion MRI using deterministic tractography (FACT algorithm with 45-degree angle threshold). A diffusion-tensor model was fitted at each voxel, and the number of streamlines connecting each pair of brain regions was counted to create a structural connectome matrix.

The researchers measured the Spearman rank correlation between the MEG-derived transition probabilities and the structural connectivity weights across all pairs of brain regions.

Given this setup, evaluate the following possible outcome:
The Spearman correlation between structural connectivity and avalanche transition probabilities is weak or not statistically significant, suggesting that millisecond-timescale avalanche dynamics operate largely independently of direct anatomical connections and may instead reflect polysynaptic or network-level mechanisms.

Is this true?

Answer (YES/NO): NO